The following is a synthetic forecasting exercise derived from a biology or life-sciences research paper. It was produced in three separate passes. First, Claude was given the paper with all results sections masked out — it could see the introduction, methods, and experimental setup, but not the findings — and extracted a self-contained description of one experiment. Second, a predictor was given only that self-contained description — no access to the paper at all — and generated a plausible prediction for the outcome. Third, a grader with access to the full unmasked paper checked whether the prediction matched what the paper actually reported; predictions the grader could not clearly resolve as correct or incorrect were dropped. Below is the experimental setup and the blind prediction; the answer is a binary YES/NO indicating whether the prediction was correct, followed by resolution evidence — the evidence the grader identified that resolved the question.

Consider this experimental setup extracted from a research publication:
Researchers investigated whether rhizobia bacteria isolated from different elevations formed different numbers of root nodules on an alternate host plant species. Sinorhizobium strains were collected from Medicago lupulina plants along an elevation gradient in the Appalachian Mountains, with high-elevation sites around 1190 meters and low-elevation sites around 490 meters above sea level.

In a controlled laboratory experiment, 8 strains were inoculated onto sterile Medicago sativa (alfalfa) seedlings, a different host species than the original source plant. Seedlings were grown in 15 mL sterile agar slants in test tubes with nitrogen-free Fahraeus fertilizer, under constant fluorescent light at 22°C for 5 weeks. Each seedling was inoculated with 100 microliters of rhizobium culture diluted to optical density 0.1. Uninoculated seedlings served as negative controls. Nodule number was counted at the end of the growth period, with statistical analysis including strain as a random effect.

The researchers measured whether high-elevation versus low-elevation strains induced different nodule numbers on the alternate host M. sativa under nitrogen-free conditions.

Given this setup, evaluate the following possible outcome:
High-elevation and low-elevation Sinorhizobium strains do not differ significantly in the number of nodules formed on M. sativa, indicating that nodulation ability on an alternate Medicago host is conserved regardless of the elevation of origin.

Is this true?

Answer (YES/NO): YES